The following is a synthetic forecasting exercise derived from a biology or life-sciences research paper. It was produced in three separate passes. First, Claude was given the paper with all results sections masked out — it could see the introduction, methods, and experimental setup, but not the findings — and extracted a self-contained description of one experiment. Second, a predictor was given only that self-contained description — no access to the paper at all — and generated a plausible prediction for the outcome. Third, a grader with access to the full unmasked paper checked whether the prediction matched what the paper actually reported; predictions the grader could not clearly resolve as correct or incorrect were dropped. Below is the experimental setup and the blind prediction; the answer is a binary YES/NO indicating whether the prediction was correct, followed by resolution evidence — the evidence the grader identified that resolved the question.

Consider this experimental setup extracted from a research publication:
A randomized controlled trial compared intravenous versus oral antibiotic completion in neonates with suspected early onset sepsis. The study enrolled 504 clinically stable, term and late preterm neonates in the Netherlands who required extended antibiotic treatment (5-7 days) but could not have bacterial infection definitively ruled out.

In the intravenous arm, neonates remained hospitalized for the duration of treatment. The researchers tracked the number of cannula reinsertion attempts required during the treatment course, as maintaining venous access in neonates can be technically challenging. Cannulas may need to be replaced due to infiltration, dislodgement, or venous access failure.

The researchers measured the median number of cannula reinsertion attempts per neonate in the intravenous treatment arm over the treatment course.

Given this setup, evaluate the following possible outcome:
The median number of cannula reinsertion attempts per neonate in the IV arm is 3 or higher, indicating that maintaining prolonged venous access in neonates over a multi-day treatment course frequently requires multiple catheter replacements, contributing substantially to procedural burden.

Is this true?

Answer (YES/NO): NO